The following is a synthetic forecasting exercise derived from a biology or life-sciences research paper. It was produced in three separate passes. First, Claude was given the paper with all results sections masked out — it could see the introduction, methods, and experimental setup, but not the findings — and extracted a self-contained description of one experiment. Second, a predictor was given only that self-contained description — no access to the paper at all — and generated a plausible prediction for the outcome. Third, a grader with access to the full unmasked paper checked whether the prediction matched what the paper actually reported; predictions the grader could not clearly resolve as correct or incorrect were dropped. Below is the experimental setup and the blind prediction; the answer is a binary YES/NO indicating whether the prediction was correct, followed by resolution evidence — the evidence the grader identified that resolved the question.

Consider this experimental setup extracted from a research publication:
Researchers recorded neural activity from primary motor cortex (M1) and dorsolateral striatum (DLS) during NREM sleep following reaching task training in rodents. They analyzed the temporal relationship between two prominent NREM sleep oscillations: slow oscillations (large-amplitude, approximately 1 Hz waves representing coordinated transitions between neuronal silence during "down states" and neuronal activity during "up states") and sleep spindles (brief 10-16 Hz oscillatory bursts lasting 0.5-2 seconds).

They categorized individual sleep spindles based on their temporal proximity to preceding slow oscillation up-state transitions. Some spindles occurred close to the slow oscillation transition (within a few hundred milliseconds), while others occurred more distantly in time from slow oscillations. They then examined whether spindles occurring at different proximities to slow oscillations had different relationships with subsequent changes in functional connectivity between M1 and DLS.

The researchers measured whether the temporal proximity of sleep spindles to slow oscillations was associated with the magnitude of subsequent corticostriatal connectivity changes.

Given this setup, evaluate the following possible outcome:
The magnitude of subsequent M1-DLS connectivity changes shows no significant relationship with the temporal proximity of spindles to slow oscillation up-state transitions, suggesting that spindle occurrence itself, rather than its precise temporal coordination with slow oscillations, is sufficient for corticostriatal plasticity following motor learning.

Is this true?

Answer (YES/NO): NO